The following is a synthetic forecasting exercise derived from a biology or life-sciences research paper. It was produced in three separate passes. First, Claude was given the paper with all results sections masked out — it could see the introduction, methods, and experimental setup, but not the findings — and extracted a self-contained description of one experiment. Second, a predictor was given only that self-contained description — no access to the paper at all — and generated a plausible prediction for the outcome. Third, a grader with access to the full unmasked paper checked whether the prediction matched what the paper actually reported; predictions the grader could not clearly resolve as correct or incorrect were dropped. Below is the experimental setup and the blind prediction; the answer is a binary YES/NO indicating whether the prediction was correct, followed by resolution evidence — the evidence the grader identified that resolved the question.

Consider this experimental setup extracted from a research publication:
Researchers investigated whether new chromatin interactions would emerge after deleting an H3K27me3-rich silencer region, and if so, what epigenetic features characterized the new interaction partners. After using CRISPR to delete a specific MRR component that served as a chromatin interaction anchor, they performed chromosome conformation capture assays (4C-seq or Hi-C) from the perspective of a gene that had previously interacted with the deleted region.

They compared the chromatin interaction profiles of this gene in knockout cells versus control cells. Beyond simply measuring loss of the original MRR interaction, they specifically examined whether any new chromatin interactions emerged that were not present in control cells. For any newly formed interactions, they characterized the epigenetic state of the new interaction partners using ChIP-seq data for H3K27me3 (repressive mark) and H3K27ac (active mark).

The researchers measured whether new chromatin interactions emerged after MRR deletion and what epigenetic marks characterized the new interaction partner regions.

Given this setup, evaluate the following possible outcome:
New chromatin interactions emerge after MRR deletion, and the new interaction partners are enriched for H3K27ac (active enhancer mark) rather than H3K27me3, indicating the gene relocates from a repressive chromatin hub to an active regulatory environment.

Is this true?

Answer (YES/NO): YES